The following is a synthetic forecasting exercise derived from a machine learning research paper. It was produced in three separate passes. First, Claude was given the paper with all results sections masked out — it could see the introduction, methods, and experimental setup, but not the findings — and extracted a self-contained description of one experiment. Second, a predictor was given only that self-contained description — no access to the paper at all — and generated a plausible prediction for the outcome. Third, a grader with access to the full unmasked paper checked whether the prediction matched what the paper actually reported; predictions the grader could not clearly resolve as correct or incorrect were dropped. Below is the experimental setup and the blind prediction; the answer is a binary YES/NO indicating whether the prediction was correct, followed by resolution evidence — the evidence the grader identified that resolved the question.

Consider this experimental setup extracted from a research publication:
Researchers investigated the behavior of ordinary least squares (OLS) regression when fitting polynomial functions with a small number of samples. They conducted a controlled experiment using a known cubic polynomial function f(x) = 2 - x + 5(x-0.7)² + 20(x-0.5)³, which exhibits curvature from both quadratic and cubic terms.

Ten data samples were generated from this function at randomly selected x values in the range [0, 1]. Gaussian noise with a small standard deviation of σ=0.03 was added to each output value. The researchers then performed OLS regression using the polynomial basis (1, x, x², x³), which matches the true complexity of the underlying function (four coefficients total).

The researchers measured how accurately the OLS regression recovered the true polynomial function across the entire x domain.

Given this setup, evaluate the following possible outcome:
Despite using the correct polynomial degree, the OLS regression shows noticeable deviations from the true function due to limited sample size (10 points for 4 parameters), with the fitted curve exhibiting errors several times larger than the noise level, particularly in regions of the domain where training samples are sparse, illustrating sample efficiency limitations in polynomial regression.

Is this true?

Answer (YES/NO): NO